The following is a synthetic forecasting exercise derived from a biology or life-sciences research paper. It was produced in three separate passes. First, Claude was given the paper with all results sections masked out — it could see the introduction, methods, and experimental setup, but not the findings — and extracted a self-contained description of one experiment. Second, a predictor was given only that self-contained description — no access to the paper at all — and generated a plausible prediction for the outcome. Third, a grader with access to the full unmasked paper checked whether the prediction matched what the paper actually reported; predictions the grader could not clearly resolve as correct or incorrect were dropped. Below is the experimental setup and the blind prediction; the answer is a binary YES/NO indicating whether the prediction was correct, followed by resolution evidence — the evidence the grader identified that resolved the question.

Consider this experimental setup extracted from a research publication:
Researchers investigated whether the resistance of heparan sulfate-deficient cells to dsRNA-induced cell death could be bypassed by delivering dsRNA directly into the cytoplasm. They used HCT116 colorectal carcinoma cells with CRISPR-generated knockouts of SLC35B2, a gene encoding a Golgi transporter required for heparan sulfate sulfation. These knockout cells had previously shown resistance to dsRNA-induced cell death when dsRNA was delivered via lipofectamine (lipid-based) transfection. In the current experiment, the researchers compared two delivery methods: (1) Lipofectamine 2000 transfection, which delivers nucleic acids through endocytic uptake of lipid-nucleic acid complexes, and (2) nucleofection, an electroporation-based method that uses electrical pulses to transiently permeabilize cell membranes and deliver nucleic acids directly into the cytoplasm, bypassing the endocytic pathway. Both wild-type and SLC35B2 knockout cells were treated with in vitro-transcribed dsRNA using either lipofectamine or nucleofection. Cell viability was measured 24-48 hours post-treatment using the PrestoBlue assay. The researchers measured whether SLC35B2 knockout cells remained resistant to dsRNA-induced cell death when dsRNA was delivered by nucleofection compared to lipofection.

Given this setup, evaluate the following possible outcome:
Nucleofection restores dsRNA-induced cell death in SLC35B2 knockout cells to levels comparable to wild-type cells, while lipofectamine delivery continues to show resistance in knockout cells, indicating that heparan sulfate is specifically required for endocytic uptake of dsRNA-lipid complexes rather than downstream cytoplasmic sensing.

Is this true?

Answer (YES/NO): YES